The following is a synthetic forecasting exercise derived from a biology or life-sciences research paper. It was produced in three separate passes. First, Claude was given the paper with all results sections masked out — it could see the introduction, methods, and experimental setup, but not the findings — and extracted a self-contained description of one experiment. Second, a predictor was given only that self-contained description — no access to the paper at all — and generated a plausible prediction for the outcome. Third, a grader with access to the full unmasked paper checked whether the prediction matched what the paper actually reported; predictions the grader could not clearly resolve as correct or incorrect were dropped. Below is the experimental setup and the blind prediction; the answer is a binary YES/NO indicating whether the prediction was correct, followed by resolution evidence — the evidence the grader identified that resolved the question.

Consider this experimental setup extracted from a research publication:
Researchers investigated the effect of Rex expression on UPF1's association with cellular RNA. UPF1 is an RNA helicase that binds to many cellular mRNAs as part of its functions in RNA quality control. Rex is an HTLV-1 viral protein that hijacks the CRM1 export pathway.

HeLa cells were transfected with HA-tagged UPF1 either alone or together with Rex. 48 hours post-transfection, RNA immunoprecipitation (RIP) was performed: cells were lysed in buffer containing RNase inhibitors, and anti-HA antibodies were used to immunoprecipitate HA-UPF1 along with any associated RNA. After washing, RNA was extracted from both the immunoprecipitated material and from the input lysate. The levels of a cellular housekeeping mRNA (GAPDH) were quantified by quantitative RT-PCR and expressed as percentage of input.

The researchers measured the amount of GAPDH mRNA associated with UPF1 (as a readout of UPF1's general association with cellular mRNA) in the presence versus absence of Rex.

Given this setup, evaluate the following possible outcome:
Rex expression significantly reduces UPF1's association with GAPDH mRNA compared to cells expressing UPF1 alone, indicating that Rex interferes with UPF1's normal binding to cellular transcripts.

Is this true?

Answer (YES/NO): YES